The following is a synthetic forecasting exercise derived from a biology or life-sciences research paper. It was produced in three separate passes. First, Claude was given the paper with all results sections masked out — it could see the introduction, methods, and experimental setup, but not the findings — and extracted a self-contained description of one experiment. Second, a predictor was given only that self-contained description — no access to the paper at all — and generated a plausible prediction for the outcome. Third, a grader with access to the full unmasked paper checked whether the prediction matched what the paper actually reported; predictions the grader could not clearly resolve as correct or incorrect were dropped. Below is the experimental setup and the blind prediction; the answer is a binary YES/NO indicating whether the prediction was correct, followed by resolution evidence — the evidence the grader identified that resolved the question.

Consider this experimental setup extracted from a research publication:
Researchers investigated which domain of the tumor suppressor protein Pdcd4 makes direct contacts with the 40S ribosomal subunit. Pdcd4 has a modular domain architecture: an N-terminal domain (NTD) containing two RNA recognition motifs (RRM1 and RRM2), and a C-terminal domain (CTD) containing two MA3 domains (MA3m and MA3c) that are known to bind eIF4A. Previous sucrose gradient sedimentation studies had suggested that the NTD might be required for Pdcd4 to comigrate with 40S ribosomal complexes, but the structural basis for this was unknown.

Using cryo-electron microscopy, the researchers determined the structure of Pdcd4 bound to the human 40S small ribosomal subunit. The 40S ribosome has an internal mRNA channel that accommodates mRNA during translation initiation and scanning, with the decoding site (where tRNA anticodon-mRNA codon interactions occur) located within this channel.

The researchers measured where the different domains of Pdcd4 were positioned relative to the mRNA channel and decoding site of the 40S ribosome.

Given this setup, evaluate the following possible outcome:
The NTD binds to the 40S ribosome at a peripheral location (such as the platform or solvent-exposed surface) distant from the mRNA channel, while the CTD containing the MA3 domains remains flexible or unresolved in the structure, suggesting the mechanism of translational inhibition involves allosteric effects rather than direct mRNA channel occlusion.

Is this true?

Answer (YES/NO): NO